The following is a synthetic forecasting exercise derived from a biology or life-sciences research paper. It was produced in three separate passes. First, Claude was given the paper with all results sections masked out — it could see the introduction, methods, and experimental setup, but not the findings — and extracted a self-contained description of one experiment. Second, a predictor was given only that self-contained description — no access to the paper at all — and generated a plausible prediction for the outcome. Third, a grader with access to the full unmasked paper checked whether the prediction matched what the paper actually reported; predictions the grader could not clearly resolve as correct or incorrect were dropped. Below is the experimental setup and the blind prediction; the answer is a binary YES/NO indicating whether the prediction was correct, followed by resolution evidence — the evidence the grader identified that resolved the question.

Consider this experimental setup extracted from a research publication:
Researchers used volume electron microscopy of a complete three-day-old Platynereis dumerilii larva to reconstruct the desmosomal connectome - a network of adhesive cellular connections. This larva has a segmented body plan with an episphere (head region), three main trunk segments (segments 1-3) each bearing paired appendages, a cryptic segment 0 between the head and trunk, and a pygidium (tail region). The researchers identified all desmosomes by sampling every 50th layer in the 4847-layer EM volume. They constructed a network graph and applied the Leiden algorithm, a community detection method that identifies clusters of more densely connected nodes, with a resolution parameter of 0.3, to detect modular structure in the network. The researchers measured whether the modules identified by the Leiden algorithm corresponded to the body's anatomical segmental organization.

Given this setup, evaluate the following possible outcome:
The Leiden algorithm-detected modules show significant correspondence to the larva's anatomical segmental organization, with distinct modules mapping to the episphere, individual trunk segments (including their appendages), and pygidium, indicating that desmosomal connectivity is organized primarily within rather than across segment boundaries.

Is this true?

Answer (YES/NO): NO